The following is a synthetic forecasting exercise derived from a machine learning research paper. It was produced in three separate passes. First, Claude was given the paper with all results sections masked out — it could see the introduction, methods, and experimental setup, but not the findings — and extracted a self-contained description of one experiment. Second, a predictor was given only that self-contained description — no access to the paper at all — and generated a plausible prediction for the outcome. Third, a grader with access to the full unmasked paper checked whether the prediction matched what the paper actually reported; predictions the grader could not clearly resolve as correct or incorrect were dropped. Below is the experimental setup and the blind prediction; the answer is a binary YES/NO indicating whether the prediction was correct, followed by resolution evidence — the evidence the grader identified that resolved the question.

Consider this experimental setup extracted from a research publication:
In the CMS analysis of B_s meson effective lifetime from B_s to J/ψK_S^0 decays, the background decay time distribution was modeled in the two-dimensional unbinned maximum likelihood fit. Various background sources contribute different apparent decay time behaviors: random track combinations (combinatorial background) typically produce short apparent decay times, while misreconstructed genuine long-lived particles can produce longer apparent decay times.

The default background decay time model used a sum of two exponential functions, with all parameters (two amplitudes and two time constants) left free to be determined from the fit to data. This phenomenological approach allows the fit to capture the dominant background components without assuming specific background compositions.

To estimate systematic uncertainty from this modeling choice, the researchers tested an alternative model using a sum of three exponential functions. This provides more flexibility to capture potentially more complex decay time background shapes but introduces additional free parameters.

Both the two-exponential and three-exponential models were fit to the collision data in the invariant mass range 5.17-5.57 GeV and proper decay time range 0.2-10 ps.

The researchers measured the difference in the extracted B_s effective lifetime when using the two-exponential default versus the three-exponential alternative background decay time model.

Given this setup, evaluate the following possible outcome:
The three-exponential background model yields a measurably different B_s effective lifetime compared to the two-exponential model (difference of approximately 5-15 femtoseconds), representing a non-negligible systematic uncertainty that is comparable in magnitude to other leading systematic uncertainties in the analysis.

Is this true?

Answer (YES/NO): YES